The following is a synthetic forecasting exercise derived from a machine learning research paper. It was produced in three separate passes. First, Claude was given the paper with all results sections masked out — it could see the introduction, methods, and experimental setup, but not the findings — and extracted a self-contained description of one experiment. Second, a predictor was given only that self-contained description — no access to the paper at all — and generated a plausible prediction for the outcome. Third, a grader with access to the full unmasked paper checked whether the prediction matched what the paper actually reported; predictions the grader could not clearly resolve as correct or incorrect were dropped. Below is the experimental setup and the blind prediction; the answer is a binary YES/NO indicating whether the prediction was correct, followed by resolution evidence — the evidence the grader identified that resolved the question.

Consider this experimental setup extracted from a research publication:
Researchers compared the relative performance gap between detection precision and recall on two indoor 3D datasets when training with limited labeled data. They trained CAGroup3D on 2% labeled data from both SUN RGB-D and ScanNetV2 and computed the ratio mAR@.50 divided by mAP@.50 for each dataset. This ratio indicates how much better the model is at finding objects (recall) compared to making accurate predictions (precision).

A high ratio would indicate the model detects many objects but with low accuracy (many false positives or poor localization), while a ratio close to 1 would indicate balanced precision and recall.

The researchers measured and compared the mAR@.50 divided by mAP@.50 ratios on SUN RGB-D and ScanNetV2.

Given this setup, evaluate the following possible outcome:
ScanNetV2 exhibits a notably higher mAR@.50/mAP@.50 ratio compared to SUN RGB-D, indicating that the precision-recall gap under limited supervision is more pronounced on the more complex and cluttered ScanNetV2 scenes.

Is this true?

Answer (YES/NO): NO